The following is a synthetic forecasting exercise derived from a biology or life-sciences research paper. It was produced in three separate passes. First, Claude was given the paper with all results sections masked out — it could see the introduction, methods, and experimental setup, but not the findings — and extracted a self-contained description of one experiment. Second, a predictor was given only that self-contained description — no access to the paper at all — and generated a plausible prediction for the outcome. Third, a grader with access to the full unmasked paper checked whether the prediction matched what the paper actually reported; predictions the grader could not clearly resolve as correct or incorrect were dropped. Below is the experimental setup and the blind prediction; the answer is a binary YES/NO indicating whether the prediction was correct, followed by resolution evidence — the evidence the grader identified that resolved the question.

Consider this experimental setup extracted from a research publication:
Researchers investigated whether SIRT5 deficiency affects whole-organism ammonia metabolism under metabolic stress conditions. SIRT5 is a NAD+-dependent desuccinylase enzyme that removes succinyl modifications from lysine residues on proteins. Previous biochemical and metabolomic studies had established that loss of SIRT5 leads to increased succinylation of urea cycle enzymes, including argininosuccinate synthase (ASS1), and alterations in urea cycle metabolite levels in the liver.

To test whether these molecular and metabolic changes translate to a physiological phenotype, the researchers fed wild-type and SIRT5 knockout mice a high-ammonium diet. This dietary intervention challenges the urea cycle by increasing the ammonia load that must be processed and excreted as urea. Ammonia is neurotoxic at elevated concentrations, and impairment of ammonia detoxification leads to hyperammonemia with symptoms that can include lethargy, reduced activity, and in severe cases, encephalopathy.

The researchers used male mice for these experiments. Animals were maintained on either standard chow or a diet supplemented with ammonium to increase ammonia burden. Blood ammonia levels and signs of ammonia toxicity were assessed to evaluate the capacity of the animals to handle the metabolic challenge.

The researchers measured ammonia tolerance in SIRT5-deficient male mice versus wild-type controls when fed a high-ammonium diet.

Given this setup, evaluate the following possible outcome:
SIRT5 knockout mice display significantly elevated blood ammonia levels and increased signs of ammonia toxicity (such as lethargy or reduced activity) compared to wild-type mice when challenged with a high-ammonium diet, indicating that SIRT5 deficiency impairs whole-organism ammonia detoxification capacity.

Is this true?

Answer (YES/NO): YES